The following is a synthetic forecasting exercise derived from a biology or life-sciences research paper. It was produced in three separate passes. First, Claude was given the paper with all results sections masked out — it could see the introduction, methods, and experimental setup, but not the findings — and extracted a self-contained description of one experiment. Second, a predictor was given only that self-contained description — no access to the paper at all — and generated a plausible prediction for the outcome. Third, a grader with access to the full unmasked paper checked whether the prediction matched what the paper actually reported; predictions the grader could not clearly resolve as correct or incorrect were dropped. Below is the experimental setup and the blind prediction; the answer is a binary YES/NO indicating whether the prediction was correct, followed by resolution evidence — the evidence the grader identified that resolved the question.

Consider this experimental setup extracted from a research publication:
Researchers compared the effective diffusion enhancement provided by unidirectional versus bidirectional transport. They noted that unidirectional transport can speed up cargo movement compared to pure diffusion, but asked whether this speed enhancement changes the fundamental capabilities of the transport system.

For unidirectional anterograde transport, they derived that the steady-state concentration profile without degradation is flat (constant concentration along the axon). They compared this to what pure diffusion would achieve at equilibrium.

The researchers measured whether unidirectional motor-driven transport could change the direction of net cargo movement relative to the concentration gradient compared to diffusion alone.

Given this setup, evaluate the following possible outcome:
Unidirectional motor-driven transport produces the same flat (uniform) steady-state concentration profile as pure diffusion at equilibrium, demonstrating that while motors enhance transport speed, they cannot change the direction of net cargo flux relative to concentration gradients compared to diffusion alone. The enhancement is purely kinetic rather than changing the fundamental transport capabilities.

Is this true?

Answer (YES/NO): YES